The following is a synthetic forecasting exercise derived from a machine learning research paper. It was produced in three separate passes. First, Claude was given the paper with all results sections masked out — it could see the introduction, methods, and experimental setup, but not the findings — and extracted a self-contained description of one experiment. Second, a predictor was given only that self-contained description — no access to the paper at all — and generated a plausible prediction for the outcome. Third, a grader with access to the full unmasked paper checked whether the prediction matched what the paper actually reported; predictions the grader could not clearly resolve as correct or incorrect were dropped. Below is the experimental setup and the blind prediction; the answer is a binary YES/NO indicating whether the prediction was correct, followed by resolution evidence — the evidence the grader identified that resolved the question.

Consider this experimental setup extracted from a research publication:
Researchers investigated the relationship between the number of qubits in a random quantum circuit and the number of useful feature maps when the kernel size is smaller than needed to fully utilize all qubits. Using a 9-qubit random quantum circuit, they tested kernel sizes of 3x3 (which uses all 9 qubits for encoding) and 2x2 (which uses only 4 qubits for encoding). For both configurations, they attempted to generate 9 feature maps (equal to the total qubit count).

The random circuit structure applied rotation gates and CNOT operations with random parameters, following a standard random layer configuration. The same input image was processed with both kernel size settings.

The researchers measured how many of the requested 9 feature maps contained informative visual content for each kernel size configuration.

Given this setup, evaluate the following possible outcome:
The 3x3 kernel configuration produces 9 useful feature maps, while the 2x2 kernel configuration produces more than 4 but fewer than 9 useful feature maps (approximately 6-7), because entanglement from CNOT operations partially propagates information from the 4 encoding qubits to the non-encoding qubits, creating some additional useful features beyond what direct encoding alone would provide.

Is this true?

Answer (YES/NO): NO